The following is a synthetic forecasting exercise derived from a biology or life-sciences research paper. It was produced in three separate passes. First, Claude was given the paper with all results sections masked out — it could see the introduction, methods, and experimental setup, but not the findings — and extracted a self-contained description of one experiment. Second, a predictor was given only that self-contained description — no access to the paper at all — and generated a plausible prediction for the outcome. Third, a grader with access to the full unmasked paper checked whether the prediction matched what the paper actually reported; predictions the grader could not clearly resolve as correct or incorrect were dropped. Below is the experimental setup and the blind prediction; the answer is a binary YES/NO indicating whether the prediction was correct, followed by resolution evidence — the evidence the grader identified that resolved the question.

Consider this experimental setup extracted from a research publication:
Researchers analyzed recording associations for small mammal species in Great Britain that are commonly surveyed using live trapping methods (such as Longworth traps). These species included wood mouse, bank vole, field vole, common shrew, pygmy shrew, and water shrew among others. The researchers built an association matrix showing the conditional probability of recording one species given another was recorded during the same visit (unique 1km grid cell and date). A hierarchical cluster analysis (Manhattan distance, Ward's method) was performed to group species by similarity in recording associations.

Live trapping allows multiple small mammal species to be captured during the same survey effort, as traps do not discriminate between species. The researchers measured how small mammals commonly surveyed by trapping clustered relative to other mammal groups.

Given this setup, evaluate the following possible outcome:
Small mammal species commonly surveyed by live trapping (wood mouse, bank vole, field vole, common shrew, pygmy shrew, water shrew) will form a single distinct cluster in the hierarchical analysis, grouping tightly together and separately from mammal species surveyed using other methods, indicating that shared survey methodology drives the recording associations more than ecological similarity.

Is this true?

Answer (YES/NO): NO